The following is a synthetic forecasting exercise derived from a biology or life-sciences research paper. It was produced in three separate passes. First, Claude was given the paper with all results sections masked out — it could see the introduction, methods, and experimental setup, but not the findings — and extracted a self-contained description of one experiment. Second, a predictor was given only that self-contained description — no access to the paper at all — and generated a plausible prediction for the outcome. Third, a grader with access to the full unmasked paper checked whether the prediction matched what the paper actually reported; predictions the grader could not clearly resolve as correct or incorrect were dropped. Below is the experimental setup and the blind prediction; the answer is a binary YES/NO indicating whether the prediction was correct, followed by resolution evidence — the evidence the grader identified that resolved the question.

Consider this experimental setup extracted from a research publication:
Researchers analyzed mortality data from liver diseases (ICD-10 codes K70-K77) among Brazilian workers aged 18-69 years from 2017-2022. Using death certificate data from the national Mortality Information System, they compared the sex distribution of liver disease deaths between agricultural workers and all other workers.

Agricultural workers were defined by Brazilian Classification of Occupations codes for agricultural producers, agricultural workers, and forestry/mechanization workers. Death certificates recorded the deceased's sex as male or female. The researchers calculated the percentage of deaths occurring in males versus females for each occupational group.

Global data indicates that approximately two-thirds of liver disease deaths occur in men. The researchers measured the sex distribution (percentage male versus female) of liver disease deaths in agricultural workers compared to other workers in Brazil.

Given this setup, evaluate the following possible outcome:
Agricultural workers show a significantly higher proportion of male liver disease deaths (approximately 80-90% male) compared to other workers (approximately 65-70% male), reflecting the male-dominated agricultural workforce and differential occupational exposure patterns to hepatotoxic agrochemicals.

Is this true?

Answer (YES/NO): NO